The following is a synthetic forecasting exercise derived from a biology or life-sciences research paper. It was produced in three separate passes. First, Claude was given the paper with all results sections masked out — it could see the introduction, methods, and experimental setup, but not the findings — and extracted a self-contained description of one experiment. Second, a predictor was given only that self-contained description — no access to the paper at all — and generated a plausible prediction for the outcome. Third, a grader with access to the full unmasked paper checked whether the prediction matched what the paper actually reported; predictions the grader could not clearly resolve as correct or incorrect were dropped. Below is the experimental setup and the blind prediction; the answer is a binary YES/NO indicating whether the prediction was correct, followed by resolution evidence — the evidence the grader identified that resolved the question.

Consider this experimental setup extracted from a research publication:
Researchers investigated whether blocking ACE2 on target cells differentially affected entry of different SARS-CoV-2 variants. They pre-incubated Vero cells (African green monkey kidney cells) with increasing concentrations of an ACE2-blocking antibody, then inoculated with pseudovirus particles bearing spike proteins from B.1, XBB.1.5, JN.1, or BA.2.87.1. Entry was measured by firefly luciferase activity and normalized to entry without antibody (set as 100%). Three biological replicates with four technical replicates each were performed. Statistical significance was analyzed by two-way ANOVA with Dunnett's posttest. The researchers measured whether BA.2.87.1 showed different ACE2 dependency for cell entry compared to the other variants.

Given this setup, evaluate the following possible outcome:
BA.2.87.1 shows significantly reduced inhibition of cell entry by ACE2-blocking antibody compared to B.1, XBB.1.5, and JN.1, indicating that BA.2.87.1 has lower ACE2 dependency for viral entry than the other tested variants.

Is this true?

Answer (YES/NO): NO